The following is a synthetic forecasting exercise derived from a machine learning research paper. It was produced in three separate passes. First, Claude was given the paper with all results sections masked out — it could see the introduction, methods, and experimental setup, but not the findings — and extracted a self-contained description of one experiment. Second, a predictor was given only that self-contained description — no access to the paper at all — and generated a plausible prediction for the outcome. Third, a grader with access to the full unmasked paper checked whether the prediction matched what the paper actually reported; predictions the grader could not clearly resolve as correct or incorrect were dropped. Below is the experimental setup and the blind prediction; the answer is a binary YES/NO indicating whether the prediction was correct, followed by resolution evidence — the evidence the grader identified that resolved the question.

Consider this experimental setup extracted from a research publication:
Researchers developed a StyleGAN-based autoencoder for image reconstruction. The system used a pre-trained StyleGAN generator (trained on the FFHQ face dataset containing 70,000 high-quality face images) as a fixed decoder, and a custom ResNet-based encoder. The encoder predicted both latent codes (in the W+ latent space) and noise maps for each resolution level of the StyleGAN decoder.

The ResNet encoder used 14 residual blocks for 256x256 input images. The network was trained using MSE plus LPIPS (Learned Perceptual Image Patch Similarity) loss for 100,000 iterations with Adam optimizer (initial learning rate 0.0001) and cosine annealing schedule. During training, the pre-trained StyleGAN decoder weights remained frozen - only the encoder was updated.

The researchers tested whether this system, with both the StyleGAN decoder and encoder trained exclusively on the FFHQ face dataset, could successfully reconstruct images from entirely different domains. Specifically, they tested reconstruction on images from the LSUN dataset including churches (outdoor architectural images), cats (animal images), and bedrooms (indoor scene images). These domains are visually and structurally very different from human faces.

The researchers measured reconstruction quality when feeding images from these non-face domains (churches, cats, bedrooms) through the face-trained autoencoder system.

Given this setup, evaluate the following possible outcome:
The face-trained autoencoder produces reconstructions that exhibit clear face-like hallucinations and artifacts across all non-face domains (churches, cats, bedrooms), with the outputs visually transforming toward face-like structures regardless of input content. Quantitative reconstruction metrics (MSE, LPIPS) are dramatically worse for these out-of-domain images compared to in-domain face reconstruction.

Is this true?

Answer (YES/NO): NO